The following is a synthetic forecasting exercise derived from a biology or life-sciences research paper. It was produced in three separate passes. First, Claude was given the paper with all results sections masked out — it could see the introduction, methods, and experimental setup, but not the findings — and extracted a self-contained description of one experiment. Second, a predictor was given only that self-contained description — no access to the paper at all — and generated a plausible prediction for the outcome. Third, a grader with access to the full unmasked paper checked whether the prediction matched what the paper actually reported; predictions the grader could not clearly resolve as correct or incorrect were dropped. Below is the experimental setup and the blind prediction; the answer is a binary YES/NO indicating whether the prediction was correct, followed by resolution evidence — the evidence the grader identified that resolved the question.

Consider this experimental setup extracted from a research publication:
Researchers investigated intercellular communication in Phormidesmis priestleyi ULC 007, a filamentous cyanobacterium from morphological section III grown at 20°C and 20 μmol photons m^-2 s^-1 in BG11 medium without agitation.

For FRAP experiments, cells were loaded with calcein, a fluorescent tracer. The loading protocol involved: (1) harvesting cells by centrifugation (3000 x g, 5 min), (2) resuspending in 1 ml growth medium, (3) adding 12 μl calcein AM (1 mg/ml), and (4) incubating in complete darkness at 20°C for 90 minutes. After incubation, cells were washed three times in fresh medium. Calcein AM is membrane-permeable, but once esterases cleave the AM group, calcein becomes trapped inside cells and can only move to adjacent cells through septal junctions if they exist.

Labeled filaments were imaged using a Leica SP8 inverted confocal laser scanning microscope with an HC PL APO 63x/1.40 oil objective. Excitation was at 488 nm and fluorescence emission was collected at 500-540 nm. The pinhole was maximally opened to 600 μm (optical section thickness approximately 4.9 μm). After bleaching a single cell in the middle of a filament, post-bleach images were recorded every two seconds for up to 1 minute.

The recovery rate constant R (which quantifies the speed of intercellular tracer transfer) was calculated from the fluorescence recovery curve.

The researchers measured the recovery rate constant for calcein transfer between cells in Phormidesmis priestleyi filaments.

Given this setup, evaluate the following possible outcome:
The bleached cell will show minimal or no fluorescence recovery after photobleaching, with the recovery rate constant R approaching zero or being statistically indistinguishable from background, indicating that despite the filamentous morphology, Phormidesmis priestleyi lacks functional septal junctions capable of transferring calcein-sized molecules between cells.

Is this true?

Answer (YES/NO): NO